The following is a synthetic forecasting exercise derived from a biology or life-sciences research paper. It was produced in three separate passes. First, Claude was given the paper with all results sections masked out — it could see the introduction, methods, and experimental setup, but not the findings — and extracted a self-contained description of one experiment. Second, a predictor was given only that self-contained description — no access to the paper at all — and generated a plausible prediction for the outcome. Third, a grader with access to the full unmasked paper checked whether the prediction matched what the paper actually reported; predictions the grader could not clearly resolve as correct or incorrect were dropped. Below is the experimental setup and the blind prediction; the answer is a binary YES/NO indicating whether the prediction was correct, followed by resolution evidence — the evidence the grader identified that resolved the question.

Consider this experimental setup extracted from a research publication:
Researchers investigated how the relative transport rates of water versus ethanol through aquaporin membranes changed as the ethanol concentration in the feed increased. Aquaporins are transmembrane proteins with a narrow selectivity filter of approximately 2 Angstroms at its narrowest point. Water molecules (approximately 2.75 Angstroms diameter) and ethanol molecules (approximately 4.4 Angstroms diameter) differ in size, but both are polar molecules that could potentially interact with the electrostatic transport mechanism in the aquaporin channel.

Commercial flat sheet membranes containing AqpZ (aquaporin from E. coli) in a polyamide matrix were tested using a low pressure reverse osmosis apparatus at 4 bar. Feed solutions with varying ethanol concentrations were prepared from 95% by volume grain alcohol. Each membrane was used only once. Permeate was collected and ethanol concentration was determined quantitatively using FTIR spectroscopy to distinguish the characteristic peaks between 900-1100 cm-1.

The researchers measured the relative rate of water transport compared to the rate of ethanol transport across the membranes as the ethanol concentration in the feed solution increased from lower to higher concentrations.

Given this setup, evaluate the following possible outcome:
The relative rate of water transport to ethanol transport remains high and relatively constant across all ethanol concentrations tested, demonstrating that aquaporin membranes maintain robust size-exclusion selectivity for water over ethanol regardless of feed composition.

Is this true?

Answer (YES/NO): NO